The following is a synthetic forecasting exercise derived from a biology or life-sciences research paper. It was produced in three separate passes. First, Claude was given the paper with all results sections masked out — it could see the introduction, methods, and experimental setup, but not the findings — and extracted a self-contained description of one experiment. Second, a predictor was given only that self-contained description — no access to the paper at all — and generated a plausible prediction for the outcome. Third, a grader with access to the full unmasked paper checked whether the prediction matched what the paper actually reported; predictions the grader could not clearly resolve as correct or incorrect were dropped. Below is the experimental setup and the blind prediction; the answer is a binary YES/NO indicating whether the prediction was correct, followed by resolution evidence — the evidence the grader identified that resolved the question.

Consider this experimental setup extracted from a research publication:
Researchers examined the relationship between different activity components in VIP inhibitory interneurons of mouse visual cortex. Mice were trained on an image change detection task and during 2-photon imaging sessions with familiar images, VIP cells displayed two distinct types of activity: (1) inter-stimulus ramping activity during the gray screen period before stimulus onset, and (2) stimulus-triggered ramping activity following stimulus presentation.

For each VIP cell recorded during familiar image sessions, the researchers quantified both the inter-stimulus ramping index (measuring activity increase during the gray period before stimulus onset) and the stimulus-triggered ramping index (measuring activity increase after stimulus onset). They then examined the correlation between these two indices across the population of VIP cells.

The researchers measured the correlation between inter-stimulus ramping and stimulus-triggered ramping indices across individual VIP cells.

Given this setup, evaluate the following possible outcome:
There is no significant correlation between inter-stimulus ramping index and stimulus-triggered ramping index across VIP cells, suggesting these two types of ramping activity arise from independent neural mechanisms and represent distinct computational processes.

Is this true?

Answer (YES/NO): NO